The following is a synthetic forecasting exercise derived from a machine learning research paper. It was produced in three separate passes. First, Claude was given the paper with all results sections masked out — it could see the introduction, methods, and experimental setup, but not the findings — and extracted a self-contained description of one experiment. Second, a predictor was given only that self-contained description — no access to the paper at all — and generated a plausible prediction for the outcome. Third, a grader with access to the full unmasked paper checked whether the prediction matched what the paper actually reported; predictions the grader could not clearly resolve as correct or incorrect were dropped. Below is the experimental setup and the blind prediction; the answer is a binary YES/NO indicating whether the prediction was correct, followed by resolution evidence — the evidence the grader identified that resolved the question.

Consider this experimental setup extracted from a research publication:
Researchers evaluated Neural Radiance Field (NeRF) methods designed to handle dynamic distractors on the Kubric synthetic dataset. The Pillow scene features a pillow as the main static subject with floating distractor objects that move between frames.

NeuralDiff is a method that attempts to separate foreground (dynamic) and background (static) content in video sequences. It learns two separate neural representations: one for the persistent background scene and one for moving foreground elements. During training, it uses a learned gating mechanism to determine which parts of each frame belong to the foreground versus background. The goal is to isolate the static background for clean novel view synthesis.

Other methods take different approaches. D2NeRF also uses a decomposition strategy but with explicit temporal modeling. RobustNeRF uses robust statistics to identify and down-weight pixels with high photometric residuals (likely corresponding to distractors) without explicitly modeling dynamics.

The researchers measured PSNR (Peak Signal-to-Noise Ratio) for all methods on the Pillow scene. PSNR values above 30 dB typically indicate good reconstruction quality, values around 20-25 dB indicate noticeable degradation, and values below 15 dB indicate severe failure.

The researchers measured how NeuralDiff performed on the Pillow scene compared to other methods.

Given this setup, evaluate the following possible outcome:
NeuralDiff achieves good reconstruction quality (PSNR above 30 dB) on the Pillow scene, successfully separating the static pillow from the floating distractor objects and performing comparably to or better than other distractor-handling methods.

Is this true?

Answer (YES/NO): NO